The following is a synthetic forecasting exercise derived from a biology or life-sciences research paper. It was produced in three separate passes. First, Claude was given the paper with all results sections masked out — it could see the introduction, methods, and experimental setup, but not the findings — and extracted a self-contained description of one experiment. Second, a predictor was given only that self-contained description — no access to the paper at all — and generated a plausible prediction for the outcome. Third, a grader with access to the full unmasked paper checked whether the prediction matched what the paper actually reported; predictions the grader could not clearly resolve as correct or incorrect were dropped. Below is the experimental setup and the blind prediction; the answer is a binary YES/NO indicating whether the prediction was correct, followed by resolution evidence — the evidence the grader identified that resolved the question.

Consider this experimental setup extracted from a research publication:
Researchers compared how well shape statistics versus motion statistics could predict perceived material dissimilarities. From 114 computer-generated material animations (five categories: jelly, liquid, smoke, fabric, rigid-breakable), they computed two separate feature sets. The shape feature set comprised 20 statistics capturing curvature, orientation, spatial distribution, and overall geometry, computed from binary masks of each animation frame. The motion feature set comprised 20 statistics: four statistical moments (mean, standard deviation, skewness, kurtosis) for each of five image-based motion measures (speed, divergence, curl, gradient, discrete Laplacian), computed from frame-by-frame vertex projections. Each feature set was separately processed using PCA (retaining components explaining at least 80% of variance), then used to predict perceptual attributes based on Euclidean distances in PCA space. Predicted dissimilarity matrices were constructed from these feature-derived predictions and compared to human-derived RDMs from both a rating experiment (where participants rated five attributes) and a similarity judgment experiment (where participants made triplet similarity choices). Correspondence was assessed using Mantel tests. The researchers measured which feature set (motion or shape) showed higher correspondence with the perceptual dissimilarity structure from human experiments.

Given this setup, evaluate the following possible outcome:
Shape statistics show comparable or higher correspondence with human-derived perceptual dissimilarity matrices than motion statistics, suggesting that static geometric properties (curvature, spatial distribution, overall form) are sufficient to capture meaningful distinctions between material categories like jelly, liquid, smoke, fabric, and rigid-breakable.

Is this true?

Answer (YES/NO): NO